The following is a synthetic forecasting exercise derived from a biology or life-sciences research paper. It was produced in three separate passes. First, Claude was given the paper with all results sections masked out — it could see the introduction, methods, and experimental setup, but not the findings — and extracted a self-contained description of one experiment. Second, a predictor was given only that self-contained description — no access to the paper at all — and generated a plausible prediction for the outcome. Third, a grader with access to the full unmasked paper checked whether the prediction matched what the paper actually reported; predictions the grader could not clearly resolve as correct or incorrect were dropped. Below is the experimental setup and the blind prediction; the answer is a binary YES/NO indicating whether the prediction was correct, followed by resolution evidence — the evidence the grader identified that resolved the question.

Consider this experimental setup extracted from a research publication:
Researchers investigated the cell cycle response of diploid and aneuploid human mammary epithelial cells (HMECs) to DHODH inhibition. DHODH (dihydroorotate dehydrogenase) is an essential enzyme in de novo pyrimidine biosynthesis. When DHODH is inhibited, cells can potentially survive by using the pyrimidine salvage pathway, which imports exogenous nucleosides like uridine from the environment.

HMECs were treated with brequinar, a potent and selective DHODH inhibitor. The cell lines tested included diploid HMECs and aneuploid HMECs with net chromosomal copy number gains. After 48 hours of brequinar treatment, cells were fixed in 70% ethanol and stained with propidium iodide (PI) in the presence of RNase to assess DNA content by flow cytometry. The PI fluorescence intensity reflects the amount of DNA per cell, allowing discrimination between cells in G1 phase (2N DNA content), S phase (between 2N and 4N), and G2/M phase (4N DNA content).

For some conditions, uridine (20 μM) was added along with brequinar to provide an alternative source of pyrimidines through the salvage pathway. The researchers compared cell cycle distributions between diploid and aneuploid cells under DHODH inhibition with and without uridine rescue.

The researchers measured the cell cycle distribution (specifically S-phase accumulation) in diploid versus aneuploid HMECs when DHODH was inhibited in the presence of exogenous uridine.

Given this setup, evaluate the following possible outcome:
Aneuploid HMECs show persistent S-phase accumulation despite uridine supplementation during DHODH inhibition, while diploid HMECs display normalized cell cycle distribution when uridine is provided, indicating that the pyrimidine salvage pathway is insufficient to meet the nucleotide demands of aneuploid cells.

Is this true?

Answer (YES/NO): YES